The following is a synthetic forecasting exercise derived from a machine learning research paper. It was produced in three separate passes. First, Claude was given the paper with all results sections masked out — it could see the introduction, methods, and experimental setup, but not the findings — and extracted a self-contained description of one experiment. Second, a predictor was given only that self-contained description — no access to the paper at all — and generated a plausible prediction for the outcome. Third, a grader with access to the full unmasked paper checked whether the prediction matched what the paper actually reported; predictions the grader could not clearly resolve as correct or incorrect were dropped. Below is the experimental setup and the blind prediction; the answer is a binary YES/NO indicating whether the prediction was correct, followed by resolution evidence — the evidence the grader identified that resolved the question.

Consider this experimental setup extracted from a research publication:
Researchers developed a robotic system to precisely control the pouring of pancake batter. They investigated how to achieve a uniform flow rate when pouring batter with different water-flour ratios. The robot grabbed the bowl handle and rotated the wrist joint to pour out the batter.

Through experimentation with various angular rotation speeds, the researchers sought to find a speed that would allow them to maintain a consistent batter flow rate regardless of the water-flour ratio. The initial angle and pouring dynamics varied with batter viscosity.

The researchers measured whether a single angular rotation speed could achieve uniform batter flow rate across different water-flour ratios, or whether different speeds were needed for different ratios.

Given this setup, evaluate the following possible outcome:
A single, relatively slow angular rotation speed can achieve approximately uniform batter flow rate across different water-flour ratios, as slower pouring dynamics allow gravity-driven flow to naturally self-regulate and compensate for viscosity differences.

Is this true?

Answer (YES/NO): YES